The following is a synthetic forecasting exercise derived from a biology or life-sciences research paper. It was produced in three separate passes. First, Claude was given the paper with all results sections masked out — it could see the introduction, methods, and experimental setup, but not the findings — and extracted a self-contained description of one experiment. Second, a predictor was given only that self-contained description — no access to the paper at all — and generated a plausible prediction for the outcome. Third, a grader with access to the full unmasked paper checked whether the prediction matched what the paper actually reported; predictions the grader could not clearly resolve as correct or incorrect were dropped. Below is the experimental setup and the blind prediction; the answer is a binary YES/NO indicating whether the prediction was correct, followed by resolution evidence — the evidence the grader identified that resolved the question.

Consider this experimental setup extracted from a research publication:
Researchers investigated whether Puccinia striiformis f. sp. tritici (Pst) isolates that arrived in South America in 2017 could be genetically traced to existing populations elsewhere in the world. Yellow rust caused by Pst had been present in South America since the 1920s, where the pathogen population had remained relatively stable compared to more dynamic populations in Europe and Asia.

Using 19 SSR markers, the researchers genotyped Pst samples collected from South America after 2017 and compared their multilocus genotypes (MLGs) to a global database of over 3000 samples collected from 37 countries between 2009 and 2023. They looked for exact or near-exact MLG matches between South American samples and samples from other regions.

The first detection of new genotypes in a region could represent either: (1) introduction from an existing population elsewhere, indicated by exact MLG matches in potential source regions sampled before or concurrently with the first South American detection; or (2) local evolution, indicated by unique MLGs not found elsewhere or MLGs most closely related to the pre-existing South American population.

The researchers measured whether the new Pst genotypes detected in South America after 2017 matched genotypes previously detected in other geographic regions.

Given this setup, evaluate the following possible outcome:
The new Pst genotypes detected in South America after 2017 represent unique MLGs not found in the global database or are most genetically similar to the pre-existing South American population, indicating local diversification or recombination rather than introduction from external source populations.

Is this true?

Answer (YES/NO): NO